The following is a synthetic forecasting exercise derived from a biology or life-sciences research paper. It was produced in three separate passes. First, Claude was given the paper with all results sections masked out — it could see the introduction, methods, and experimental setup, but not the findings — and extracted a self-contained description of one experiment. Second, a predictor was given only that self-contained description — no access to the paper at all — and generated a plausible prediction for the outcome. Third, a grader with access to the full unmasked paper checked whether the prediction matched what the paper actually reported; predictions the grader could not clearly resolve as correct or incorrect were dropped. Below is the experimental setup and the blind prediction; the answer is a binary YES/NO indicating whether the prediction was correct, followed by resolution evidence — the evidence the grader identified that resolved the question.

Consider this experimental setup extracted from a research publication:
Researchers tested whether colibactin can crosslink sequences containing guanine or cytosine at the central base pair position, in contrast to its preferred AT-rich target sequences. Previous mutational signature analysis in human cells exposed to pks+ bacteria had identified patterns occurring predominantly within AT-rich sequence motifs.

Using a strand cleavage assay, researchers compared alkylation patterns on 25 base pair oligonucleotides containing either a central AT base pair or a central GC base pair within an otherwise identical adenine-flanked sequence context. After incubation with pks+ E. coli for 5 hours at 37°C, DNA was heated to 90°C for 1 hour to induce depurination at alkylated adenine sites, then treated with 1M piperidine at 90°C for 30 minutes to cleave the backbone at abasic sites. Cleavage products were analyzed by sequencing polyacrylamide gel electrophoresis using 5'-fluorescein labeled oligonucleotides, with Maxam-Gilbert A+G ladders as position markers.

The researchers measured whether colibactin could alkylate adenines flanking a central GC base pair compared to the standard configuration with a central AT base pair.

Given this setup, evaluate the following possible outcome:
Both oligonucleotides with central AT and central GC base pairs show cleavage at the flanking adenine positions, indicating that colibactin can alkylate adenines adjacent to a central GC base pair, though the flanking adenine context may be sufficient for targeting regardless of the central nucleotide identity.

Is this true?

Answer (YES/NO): NO